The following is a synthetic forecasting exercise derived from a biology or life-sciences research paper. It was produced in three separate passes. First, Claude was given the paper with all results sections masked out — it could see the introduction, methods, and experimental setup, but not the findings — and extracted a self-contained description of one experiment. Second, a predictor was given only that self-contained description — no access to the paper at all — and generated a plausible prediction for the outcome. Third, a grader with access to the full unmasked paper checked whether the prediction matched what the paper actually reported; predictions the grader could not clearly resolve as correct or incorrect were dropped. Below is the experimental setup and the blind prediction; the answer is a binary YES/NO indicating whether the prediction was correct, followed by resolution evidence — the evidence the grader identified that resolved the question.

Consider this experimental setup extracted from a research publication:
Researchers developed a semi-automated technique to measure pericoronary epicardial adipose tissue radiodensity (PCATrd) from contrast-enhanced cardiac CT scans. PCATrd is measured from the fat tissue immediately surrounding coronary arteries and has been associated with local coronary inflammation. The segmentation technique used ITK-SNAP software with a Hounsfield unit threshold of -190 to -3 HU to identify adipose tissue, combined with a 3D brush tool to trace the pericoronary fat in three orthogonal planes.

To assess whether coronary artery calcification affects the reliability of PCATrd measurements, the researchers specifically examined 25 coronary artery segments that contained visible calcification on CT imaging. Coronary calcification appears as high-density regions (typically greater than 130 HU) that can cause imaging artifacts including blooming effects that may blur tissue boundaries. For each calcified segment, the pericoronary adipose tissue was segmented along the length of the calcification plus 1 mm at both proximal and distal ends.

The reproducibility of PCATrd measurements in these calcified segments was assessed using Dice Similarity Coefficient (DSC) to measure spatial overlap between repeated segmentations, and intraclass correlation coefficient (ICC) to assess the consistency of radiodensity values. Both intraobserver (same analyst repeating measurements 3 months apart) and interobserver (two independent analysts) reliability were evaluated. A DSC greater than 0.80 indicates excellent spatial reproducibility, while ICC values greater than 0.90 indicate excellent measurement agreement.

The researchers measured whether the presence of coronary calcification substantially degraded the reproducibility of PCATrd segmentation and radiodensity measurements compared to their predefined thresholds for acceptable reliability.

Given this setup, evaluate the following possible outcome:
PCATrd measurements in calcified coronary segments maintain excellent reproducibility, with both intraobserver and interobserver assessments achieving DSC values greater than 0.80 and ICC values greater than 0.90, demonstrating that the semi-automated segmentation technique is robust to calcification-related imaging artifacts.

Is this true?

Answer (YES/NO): YES